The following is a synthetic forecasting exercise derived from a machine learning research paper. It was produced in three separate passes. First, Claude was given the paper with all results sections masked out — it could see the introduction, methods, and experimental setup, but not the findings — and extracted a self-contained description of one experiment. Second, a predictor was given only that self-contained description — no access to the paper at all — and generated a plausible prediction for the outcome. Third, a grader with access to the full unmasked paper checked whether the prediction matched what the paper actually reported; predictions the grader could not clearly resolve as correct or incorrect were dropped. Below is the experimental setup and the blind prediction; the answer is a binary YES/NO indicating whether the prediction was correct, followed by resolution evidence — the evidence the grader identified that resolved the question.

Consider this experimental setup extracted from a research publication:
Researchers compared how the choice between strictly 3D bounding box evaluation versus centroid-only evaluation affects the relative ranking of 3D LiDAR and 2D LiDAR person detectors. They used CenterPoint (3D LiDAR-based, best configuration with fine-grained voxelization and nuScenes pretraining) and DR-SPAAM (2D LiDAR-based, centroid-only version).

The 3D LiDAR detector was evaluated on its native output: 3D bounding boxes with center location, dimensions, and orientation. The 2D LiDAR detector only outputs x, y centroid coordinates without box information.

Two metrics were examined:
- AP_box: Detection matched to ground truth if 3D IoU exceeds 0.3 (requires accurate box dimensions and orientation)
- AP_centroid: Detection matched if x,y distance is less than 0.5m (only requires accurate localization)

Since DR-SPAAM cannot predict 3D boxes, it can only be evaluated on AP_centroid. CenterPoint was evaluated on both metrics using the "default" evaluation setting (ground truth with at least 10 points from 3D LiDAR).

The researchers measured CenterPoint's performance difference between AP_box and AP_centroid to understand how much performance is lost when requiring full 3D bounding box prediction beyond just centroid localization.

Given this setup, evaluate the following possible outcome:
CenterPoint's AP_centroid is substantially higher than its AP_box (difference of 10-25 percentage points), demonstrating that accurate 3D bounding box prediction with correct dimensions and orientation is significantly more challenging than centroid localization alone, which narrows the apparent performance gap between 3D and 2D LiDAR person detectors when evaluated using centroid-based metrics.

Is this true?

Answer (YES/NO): NO